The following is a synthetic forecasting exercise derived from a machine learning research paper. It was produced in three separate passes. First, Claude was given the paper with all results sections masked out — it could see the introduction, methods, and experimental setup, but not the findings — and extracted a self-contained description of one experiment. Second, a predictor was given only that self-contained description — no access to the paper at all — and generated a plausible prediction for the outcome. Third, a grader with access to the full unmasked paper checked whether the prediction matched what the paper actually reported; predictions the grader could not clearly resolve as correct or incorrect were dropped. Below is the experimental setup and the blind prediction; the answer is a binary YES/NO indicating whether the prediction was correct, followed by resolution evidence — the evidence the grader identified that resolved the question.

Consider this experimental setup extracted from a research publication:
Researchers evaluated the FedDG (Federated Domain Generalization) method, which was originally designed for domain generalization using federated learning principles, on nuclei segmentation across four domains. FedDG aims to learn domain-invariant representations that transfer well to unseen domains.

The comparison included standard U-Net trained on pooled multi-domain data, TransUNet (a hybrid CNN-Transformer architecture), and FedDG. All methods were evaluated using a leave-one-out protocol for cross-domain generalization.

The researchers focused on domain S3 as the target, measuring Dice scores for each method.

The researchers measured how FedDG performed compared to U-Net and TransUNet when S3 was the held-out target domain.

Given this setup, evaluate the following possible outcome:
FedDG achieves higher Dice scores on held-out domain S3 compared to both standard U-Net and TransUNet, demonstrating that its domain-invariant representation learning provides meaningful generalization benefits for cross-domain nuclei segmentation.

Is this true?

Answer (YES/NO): NO